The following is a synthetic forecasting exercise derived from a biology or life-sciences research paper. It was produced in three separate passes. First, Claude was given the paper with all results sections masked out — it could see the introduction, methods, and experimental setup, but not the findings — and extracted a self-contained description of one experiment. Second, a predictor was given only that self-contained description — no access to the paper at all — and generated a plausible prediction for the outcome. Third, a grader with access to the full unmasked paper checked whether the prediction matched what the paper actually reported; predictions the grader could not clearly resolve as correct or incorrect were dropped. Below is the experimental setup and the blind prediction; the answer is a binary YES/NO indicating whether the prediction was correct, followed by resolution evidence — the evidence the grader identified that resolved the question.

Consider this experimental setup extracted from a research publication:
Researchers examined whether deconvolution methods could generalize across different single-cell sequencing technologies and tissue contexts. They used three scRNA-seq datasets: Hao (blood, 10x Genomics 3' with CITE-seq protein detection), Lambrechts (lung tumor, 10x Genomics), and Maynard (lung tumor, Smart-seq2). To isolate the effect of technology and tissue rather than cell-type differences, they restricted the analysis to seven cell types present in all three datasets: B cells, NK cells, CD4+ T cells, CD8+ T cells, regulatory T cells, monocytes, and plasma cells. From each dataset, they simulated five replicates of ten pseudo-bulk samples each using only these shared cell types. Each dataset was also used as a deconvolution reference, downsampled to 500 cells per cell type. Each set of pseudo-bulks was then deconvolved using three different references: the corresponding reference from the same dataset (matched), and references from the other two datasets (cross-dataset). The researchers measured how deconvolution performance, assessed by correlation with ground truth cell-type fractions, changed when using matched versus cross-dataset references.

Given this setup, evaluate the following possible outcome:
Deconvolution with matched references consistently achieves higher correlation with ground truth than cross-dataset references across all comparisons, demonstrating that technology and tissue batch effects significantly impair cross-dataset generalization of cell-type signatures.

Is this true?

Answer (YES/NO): YES